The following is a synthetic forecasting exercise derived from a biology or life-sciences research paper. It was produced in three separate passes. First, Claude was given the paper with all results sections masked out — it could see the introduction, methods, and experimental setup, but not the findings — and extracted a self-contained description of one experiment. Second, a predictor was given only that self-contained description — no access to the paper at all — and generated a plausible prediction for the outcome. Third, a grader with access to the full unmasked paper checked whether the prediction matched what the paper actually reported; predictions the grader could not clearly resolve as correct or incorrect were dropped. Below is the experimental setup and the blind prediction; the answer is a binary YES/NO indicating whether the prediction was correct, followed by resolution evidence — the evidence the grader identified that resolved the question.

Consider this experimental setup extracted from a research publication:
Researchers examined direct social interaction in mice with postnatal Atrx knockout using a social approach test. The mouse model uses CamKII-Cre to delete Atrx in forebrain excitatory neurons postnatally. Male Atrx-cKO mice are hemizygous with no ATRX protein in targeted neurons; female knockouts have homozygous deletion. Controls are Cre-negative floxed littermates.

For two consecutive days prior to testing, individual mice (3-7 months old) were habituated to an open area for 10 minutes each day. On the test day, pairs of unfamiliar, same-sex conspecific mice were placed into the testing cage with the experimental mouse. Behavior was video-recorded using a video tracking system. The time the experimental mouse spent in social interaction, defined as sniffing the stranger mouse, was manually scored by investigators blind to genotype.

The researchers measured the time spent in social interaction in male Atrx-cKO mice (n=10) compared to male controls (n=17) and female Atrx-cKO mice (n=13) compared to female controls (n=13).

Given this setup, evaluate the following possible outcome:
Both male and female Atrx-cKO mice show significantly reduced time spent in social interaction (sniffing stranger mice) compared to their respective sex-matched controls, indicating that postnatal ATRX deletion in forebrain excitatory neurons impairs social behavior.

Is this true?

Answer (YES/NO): NO